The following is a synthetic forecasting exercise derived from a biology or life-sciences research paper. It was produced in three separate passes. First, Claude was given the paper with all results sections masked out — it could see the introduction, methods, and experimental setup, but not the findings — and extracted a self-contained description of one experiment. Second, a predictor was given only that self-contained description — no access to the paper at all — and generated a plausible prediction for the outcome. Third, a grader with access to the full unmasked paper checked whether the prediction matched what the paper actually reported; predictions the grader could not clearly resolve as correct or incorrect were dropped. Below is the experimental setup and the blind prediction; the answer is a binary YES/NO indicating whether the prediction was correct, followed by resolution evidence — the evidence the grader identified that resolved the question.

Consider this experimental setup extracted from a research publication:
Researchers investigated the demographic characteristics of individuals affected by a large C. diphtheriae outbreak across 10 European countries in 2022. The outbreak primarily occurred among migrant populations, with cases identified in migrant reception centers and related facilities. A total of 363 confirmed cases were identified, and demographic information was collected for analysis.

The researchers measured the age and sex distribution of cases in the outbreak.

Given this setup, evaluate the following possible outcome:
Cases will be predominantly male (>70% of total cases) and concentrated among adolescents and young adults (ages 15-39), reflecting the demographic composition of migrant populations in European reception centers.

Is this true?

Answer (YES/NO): YES